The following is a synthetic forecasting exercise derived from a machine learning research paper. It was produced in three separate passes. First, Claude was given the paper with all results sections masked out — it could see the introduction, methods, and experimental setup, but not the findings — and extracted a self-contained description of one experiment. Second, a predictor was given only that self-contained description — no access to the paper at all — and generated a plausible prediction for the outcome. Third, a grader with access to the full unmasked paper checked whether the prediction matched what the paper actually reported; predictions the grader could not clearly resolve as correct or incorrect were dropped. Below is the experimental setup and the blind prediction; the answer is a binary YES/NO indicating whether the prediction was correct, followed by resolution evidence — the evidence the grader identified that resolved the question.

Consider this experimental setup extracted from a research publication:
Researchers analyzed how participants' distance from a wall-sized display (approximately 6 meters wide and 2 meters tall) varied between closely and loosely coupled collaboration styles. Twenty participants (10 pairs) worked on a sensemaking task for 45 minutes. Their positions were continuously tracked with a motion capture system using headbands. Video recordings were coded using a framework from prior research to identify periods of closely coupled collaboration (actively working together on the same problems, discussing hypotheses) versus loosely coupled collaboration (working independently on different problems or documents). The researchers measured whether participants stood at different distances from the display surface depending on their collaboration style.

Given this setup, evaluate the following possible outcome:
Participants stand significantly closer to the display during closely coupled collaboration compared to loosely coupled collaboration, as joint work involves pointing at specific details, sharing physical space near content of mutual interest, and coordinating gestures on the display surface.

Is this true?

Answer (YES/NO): NO